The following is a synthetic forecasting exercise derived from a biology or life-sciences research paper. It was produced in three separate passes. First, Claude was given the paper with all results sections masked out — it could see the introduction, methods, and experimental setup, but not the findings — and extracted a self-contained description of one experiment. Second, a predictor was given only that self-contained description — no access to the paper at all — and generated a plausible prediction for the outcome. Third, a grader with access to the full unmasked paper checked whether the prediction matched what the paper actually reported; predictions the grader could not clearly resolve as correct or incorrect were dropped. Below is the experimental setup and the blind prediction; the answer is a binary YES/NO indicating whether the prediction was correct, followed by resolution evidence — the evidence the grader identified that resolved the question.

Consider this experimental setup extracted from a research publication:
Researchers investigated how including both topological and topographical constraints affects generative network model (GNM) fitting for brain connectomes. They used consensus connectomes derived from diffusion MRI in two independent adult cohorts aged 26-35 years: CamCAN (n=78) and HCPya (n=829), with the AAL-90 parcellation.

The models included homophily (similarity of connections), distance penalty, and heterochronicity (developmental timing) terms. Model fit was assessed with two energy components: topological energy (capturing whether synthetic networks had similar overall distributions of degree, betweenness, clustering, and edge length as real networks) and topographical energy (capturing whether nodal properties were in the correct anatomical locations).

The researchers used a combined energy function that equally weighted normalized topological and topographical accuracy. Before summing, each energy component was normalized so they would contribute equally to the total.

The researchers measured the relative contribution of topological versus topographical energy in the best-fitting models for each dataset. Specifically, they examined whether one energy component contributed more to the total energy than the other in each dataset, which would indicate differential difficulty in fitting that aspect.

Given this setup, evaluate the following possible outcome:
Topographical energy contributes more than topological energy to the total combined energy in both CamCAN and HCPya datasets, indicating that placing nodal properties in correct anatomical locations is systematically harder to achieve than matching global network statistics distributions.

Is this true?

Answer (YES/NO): NO